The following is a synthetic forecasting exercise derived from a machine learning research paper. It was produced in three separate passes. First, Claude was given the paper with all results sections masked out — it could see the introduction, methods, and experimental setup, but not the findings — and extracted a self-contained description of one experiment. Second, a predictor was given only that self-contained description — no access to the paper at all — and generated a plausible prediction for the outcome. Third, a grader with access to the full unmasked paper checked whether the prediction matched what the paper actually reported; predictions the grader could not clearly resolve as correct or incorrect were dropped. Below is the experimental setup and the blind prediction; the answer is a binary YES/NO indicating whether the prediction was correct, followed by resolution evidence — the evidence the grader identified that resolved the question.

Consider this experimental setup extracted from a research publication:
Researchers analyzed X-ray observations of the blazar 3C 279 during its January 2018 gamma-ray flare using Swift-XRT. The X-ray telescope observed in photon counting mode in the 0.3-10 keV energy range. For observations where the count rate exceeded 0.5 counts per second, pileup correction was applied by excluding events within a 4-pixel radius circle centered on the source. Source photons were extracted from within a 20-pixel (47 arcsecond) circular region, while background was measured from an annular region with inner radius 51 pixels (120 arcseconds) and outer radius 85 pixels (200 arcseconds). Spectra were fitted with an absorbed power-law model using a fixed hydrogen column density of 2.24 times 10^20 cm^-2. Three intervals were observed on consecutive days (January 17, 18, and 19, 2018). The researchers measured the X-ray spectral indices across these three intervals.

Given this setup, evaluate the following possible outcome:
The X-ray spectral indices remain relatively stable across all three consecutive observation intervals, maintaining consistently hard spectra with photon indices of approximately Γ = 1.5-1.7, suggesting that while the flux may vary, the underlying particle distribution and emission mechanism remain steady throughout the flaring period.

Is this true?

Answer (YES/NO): NO